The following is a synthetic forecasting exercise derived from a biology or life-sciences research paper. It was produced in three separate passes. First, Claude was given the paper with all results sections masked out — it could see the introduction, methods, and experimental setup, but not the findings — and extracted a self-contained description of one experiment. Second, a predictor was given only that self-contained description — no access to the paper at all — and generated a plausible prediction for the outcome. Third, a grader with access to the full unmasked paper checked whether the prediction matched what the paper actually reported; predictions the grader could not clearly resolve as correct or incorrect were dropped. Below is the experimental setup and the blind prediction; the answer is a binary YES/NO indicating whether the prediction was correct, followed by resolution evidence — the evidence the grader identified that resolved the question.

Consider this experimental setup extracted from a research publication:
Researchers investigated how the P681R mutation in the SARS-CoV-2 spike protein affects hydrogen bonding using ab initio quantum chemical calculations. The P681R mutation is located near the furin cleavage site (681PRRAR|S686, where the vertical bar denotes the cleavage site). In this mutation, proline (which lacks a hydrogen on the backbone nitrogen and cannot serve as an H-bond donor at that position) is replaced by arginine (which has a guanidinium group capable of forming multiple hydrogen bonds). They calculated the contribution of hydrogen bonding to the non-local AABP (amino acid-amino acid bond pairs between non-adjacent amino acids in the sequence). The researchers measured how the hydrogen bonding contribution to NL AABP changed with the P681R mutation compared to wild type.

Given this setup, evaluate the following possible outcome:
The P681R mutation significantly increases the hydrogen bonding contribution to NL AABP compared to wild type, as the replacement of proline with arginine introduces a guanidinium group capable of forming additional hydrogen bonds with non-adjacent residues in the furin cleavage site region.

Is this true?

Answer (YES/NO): NO